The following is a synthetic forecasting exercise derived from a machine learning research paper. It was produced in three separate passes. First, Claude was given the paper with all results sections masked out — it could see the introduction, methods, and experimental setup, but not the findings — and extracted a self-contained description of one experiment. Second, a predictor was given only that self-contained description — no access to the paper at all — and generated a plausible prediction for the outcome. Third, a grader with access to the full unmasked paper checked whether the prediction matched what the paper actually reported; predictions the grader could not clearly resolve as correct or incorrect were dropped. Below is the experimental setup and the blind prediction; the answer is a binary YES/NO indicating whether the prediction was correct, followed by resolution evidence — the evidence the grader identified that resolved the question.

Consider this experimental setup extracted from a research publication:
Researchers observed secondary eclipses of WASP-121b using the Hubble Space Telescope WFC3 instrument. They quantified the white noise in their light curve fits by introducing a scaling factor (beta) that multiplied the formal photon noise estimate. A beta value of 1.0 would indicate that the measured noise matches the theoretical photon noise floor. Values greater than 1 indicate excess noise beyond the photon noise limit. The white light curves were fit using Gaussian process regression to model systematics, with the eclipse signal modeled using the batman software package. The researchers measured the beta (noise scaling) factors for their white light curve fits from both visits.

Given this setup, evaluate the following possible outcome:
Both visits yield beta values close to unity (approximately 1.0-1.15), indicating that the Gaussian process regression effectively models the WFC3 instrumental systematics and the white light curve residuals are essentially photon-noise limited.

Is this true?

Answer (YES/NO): NO